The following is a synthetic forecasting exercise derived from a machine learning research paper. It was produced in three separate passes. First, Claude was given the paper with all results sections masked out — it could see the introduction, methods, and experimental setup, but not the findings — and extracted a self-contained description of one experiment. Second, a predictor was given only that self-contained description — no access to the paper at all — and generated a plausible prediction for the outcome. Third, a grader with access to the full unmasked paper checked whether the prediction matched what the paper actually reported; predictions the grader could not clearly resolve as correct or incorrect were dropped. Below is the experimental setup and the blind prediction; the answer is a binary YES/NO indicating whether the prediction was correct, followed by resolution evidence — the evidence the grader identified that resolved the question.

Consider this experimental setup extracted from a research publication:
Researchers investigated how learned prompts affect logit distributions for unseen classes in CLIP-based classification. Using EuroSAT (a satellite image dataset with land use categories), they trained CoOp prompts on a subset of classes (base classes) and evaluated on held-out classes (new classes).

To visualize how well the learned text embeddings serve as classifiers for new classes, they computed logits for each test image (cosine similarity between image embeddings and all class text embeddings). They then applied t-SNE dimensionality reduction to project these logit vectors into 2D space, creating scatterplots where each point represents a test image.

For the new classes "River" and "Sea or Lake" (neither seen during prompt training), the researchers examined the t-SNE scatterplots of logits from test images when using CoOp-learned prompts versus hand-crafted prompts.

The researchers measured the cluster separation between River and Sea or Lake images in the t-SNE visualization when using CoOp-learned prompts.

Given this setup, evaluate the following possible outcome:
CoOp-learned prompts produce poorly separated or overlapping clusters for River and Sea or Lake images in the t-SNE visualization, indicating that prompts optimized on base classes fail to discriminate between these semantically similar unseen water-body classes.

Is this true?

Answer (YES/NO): YES